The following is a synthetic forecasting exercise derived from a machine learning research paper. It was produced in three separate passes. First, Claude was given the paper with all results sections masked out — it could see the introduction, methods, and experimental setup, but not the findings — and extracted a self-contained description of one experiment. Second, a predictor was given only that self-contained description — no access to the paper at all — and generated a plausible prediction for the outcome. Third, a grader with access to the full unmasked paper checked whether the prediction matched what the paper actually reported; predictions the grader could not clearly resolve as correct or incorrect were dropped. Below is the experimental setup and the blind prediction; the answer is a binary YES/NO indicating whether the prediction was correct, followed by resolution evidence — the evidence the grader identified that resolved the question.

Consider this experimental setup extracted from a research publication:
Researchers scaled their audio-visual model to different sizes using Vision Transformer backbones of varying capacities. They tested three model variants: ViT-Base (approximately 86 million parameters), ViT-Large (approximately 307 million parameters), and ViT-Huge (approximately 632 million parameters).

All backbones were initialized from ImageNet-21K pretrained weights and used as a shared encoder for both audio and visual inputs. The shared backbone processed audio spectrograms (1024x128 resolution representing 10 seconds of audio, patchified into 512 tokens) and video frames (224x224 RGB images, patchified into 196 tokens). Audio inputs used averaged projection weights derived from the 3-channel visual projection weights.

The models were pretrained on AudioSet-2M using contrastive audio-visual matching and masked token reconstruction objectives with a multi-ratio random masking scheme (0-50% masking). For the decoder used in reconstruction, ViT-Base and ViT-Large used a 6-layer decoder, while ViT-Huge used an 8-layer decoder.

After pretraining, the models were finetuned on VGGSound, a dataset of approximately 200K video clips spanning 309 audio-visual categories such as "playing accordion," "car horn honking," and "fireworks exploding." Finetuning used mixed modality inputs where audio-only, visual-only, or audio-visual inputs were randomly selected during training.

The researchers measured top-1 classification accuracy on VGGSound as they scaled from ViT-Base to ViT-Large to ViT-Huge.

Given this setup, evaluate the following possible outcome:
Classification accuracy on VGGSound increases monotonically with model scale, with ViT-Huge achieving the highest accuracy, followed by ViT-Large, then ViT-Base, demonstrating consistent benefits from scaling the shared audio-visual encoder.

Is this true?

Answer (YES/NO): YES